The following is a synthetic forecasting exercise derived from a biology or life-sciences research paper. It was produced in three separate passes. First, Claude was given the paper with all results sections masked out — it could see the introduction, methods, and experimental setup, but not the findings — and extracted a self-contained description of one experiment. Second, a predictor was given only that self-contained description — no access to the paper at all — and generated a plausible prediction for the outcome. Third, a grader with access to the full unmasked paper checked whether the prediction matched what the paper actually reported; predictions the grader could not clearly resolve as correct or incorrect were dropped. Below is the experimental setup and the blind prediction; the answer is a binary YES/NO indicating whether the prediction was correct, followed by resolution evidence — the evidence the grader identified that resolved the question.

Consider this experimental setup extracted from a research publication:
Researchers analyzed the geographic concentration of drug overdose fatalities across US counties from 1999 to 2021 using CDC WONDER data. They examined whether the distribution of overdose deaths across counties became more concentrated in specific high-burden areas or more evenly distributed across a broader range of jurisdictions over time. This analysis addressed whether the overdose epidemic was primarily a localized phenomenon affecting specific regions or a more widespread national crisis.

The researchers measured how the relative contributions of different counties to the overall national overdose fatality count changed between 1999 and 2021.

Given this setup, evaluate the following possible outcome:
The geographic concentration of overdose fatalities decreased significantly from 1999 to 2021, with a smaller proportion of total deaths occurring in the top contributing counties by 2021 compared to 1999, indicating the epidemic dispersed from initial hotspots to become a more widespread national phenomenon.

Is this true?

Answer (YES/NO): YES